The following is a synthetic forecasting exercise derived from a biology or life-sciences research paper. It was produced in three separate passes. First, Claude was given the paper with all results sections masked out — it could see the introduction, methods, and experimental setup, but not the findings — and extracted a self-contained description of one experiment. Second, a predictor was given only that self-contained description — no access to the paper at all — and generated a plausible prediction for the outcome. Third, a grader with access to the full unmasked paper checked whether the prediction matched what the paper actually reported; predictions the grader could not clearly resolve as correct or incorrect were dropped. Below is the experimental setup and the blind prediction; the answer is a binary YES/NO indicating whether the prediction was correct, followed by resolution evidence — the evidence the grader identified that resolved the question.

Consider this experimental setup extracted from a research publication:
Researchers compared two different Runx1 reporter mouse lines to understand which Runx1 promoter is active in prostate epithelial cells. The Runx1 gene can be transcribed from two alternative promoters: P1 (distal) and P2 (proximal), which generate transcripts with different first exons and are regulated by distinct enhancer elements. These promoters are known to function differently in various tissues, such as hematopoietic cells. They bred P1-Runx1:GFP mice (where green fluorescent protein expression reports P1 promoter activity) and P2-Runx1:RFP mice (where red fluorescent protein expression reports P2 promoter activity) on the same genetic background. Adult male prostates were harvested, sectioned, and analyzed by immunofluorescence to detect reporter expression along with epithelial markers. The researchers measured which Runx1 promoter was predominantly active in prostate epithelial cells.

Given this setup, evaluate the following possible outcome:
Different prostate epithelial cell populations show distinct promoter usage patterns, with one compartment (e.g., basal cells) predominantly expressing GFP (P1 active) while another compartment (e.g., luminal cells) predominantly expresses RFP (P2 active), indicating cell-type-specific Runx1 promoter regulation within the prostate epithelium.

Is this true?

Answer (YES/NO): NO